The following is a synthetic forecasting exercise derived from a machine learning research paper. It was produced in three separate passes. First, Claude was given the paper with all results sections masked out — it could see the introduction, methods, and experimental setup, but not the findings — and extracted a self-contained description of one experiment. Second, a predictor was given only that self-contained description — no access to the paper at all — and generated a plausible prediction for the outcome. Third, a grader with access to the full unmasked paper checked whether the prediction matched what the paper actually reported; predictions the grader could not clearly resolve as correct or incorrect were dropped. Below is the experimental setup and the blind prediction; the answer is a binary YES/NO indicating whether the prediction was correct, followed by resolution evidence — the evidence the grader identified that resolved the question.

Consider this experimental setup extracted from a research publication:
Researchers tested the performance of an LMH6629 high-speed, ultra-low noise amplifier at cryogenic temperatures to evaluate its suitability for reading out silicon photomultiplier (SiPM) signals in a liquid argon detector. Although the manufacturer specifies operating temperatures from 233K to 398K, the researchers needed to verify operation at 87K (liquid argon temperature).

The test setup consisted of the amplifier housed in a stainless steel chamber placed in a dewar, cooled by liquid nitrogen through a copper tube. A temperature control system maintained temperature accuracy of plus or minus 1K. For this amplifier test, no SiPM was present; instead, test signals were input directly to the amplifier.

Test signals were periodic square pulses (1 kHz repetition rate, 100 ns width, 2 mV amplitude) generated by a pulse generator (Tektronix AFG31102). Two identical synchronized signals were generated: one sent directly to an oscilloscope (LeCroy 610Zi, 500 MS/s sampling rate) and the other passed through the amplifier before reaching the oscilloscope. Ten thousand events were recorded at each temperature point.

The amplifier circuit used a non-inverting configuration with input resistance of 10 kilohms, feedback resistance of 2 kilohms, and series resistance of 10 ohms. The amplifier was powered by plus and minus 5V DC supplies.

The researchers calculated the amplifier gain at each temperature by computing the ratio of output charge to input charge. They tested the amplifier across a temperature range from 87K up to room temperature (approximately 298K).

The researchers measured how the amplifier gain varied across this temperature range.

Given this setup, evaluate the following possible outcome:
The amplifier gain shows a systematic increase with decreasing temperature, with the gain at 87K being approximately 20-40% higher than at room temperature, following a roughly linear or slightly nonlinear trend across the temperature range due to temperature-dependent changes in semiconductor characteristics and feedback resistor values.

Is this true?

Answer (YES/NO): NO